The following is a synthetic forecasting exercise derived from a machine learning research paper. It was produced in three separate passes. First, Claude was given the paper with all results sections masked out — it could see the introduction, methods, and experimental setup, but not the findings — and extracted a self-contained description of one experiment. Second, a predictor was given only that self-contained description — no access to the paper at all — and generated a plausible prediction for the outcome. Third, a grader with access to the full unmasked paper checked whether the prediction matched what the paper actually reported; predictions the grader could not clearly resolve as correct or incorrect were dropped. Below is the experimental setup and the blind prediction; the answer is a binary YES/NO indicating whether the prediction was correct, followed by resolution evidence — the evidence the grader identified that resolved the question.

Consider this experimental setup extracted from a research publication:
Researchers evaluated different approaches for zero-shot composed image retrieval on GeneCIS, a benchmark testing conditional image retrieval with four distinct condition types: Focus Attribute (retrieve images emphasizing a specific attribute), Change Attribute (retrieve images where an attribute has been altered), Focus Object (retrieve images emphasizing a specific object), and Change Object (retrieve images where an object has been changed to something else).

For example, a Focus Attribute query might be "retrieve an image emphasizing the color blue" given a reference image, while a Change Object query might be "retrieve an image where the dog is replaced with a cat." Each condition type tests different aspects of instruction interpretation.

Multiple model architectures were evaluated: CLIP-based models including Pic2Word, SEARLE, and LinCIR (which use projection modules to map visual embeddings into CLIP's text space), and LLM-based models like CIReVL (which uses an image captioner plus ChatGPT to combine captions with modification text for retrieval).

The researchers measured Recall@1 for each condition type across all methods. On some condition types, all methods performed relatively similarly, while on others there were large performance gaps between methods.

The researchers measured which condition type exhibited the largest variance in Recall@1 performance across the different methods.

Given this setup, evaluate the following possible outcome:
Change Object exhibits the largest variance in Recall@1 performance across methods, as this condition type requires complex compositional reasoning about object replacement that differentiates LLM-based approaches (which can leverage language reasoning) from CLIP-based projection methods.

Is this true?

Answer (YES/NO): YES